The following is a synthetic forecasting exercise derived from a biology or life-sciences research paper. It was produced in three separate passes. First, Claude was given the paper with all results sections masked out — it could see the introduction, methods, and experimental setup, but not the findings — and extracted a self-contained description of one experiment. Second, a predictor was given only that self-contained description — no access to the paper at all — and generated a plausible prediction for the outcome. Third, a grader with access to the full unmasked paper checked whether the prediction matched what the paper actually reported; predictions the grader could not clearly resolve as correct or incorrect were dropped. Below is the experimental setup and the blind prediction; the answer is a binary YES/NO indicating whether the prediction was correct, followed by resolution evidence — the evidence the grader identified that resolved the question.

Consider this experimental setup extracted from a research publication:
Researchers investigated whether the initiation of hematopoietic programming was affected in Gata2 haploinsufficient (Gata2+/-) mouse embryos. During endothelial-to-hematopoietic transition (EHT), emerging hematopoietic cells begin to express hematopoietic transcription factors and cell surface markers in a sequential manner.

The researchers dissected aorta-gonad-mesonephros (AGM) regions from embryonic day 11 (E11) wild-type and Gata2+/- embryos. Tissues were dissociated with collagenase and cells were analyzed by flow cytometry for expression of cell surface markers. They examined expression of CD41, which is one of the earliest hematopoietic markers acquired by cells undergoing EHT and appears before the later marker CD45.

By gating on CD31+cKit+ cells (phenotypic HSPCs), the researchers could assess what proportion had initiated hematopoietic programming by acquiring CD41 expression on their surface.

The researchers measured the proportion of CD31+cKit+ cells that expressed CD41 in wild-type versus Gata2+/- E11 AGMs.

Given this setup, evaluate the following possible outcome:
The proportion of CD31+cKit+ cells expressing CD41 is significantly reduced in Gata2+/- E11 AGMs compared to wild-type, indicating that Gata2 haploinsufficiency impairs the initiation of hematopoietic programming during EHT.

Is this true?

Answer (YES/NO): NO